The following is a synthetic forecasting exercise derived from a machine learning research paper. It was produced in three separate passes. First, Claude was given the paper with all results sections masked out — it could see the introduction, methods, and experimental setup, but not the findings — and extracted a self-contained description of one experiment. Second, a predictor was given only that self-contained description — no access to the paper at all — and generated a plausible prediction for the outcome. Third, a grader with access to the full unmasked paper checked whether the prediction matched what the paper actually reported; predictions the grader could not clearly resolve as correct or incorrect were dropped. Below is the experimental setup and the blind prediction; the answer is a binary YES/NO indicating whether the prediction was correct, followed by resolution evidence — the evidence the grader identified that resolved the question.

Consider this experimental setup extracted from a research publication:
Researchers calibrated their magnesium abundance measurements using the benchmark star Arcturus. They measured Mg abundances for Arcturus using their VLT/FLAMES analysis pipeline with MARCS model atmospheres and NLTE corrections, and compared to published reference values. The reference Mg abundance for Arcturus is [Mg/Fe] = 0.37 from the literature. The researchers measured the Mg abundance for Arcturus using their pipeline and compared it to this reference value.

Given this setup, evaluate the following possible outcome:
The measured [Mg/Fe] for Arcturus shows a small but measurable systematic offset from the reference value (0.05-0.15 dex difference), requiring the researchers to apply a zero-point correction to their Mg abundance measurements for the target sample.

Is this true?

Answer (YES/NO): NO